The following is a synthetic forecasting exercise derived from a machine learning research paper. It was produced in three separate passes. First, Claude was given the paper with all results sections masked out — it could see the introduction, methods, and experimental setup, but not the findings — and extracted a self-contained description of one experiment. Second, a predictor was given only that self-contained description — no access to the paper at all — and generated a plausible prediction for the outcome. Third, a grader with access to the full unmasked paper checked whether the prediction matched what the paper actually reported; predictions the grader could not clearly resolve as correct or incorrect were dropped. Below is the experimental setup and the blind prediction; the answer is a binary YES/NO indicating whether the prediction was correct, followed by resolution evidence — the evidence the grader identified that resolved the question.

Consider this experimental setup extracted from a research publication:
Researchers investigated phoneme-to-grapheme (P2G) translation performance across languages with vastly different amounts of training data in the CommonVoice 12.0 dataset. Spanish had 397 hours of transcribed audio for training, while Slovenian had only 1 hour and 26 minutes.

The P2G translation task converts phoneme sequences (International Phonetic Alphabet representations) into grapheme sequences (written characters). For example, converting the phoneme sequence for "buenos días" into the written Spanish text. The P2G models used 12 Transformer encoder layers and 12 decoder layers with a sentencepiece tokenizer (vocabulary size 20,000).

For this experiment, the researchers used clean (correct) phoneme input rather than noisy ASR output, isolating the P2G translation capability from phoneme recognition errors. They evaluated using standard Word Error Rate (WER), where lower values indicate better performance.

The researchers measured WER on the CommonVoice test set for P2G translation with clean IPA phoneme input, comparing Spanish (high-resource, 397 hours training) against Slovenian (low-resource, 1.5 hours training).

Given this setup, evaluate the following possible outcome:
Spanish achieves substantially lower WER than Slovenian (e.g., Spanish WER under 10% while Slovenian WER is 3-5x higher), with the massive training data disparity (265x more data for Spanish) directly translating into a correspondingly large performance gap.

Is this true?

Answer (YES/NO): NO